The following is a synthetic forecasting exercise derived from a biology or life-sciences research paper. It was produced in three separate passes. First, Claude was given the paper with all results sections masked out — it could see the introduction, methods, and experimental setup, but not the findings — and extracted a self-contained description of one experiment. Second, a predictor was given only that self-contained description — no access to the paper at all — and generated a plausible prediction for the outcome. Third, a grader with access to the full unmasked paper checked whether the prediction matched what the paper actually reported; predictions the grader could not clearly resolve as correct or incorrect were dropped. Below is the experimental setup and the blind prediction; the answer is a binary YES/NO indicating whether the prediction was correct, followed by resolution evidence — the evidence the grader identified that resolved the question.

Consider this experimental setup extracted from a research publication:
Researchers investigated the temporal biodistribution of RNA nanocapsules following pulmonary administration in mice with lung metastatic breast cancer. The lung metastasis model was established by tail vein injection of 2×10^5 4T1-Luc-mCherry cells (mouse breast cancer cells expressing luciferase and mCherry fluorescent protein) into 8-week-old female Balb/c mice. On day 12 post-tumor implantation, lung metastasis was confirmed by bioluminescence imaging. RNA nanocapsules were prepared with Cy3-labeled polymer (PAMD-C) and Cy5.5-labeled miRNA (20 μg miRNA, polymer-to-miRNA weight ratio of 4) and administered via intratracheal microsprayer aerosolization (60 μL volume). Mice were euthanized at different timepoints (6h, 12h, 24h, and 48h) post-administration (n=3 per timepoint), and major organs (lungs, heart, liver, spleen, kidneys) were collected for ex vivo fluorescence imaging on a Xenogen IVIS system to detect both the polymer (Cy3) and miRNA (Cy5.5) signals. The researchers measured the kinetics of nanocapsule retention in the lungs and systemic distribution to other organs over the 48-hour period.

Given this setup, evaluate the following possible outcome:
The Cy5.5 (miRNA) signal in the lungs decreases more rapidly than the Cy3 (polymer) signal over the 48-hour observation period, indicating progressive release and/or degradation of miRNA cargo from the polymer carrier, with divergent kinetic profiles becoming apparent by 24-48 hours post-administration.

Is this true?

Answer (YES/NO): NO